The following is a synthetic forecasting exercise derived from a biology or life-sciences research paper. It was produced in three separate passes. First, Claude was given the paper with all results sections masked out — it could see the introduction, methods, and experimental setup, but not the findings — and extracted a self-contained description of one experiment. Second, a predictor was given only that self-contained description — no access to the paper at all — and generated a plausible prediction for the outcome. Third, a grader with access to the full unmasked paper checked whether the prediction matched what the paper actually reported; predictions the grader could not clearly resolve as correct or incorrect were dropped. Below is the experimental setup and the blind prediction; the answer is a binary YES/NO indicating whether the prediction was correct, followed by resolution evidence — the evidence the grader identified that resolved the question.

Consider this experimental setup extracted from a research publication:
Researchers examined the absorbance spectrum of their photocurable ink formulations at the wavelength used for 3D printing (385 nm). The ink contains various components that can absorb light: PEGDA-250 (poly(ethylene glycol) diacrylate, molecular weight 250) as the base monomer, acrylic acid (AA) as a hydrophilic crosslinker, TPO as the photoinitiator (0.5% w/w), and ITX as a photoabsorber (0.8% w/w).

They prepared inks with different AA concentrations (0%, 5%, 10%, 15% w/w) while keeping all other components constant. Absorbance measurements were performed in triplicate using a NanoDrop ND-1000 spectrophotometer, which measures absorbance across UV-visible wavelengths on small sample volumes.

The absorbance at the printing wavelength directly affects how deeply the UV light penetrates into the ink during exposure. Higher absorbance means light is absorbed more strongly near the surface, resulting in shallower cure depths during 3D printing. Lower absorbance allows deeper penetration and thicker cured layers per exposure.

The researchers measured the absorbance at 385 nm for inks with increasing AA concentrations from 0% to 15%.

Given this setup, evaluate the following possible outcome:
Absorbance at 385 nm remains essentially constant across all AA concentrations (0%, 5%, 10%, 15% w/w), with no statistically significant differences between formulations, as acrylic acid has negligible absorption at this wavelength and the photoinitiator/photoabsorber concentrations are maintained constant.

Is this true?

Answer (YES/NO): YES